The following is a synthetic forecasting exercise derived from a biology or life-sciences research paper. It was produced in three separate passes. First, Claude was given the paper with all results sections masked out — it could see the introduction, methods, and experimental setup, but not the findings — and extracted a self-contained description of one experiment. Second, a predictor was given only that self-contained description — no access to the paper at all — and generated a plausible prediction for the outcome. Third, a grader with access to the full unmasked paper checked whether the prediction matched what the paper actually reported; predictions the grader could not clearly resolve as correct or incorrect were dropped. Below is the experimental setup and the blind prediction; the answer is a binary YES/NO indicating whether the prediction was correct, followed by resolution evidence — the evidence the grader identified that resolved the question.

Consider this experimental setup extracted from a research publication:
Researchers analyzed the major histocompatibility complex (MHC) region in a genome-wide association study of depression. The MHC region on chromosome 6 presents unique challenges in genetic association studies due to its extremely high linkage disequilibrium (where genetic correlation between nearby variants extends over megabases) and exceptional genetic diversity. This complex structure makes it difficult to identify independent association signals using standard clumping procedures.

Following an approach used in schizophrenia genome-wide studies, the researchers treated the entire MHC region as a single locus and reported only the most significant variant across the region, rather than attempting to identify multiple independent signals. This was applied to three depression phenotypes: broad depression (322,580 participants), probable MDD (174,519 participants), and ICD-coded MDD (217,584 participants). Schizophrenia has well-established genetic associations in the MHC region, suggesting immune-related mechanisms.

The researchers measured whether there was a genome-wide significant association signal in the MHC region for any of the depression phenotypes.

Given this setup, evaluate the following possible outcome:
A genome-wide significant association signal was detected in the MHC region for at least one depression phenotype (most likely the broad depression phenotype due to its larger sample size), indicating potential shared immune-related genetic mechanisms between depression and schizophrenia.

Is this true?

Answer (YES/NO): YES